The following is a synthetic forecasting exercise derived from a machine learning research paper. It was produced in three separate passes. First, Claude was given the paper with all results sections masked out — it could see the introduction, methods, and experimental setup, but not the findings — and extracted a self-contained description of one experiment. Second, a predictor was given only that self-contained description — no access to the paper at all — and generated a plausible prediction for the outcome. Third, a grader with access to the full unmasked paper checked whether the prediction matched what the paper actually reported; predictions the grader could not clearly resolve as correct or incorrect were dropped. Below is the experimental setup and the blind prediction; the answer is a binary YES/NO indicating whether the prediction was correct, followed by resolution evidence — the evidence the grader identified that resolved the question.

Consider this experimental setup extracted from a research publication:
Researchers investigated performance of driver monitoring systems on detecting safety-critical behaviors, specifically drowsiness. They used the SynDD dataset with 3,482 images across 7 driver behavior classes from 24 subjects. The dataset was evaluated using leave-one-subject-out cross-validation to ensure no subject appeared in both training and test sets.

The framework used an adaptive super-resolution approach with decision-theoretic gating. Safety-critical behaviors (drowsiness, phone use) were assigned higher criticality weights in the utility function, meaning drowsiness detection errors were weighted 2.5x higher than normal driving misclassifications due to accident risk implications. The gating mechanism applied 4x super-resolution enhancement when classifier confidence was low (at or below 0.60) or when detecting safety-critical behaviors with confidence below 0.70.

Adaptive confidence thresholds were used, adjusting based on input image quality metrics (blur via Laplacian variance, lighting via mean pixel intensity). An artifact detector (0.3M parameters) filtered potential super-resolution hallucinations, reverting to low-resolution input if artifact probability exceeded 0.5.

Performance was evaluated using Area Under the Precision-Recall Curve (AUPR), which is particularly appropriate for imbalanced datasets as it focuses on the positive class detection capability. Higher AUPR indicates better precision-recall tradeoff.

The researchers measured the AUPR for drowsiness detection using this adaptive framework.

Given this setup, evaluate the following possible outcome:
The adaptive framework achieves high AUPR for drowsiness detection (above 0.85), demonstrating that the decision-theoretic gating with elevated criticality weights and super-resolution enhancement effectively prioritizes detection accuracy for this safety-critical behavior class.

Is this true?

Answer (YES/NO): NO